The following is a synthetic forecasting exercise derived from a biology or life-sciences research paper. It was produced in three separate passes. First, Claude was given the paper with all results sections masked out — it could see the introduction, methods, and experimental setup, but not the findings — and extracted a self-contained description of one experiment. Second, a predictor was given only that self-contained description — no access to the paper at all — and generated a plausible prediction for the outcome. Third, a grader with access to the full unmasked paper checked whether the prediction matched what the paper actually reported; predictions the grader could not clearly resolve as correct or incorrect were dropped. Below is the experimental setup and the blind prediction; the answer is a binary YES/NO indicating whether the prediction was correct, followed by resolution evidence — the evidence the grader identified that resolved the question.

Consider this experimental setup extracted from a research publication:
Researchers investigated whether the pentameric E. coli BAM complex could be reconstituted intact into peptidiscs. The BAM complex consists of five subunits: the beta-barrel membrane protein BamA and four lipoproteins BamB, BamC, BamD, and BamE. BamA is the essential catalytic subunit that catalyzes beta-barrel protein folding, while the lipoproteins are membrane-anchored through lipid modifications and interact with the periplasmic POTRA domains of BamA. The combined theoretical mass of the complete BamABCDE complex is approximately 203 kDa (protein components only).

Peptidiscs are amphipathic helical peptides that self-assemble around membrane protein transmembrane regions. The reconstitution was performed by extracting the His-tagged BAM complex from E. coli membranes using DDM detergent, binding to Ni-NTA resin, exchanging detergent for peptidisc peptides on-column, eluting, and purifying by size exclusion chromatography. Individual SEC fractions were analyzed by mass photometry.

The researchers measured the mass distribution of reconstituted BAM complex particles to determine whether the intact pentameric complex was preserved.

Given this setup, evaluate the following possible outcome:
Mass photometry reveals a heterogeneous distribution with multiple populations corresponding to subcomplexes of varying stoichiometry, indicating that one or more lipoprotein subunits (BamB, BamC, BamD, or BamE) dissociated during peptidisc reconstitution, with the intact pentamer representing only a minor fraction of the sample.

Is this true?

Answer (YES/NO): NO